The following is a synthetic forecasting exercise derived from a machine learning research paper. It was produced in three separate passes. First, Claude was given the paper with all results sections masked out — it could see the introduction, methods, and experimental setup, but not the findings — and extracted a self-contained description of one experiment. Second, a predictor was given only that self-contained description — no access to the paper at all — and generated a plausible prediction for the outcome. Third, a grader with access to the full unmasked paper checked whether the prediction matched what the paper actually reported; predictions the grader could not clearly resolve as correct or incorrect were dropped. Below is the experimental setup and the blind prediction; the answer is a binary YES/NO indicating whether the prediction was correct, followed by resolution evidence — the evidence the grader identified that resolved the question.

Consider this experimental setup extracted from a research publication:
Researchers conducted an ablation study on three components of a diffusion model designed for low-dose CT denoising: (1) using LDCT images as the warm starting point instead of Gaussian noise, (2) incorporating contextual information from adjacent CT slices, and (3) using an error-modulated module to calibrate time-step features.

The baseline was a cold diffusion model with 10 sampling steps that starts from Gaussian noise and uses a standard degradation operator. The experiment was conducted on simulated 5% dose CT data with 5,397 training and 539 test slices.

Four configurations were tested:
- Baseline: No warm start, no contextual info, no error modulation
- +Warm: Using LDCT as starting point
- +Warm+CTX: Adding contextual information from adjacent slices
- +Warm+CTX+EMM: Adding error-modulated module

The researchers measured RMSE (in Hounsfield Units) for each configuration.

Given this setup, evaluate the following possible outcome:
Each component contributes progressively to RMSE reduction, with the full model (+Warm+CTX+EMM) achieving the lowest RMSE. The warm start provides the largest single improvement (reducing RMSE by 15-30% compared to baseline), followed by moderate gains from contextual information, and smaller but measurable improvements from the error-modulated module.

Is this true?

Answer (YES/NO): YES